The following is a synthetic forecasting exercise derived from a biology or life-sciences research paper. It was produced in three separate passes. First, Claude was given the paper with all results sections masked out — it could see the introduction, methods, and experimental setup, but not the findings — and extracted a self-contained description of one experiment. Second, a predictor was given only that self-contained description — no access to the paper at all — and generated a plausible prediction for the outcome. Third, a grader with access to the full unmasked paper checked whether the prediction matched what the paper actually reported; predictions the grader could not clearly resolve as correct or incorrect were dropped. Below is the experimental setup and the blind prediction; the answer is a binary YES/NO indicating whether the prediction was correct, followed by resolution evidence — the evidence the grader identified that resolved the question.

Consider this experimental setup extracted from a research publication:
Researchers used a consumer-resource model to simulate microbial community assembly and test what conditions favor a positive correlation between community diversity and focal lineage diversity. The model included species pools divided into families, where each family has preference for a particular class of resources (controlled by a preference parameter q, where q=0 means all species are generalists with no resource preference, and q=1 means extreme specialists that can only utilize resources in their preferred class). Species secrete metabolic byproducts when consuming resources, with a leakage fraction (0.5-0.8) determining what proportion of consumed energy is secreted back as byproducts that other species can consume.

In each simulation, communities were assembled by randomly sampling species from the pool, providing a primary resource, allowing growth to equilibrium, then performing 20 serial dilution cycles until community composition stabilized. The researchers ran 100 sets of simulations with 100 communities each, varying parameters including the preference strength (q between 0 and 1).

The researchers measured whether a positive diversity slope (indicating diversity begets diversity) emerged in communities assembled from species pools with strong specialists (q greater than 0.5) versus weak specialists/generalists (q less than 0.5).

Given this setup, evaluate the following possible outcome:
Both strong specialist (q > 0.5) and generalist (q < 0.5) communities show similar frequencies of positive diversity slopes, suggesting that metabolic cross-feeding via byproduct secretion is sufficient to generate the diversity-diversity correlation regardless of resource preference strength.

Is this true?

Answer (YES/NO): NO